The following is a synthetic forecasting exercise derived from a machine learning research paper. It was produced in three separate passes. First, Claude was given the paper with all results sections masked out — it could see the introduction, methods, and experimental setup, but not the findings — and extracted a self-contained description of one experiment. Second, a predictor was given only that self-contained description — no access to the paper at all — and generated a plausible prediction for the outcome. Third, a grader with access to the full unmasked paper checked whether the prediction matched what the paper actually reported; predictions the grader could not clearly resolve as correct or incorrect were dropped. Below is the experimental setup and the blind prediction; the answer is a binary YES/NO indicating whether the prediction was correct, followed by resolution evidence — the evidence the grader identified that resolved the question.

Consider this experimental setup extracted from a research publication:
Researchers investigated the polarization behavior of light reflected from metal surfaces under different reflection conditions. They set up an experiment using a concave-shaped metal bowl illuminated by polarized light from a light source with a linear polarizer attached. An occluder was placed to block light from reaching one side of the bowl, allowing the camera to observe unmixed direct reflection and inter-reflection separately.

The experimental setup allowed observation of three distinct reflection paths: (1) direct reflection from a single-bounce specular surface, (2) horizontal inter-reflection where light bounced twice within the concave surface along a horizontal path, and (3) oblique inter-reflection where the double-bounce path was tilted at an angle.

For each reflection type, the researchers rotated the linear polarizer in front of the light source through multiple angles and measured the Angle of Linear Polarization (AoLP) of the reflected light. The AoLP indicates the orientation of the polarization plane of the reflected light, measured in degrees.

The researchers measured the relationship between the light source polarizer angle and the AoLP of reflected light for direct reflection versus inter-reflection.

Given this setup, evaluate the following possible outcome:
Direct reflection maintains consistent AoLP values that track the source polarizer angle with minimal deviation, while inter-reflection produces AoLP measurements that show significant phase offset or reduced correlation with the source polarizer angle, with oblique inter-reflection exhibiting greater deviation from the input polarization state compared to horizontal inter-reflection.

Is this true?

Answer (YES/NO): NO